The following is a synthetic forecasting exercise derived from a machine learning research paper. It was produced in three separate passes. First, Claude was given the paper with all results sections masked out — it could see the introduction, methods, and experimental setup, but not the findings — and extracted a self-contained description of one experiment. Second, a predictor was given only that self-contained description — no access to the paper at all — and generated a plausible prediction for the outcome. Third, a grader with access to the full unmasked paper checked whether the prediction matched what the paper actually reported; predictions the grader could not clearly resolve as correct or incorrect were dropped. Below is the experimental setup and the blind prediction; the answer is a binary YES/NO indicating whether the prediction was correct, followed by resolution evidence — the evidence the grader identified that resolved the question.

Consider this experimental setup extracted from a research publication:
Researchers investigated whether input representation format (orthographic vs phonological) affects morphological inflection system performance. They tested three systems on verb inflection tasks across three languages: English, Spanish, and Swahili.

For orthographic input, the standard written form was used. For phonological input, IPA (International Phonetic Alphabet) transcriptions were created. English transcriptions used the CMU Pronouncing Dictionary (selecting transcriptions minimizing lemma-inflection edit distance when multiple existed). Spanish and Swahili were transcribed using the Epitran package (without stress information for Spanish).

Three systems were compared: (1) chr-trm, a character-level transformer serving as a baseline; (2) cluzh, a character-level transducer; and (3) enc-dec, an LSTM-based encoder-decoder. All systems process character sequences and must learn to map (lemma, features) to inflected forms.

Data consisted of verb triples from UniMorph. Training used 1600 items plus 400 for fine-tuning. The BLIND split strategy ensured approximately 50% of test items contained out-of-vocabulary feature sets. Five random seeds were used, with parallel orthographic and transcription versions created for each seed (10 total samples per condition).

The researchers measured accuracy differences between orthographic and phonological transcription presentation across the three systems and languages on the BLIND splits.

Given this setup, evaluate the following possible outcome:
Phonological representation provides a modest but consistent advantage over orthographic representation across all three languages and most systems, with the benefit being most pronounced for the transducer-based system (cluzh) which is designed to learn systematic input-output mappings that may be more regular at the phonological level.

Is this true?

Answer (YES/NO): NO